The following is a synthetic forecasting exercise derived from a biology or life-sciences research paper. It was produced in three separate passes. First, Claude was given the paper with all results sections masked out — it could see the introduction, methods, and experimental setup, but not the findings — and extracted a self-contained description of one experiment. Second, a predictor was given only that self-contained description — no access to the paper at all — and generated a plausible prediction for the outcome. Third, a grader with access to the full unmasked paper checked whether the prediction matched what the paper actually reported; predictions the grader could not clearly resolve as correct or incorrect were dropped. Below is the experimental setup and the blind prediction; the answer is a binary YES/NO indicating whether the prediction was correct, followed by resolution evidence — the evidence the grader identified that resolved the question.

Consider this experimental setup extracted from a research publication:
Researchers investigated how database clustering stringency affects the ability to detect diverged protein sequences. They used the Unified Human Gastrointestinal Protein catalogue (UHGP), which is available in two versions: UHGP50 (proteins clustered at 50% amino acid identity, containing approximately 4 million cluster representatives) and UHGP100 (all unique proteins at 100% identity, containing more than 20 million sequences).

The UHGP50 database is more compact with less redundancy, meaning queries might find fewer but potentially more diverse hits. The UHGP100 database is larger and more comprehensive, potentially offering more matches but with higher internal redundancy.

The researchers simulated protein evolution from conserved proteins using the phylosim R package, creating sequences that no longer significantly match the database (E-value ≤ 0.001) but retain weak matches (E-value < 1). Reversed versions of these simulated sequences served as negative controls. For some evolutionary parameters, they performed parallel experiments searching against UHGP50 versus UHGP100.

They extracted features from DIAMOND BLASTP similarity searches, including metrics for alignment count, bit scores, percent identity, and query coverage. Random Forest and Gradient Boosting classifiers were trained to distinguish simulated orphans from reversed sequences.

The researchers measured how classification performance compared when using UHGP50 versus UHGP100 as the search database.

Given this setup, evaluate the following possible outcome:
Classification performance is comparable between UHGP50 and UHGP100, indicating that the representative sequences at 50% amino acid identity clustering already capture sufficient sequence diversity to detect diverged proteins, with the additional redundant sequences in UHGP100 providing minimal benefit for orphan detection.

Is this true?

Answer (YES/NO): YES